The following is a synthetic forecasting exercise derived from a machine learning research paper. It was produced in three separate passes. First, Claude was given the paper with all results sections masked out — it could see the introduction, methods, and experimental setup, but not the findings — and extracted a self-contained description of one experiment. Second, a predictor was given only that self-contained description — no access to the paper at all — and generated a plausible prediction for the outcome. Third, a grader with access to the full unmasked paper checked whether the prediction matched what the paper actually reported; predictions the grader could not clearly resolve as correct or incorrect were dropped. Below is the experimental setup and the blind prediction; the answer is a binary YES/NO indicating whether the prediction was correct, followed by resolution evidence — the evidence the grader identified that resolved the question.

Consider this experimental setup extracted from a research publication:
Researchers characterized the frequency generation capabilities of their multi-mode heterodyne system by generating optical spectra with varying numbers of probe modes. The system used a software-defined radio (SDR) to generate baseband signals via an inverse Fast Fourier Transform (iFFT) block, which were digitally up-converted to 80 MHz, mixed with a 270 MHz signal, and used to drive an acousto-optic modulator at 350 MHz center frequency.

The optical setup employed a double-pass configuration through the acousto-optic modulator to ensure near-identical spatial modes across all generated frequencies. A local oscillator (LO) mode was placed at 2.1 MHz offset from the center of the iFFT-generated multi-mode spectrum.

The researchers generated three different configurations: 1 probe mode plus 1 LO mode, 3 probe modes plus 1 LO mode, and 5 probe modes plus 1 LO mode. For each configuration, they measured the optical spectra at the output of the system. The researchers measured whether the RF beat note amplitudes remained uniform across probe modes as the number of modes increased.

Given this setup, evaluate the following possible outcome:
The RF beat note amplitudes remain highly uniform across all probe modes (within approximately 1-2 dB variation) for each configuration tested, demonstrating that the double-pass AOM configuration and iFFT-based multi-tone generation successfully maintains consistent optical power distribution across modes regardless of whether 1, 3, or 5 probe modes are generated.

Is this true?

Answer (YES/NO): NO